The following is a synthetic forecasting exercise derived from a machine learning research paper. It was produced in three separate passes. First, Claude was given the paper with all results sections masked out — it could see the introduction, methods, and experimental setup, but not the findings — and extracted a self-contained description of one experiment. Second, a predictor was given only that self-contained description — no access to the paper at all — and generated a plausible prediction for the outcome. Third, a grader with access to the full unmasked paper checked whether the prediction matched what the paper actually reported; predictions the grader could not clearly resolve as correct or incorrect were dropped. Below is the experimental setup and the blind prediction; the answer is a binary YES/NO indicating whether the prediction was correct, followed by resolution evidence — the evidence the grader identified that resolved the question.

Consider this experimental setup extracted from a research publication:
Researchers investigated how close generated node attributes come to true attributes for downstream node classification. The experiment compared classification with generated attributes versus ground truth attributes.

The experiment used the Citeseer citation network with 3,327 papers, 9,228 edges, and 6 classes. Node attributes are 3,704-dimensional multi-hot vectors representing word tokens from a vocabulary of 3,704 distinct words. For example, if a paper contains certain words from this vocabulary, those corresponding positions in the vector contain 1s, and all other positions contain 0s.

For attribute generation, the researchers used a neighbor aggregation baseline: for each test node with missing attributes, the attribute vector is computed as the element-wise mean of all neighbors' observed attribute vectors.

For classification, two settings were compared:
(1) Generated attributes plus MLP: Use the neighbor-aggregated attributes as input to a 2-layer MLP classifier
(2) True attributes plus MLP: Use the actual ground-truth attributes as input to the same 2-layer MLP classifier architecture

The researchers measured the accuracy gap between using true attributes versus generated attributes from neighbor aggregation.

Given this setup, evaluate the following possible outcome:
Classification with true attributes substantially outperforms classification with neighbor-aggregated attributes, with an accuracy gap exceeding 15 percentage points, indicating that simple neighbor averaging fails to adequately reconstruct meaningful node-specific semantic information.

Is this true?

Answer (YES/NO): YES